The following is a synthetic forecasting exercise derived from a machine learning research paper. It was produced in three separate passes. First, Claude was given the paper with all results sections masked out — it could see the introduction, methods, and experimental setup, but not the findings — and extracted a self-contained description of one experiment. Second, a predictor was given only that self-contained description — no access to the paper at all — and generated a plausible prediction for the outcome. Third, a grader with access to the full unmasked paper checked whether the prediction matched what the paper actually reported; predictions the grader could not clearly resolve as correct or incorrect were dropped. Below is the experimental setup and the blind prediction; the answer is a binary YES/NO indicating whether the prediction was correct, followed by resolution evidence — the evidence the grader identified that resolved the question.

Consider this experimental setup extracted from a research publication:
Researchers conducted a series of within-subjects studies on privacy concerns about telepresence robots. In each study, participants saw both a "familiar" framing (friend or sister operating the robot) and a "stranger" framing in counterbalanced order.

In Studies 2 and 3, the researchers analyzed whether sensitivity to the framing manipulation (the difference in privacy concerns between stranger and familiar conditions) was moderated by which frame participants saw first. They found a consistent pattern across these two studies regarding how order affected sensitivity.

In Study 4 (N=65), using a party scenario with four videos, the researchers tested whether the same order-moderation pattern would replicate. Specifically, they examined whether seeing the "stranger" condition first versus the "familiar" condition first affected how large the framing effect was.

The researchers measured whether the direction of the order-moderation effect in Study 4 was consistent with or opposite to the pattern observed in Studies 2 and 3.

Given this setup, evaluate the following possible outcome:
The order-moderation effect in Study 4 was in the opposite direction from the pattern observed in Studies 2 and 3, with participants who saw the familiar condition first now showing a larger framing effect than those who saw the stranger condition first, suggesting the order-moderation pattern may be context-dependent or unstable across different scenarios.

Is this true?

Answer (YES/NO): NO